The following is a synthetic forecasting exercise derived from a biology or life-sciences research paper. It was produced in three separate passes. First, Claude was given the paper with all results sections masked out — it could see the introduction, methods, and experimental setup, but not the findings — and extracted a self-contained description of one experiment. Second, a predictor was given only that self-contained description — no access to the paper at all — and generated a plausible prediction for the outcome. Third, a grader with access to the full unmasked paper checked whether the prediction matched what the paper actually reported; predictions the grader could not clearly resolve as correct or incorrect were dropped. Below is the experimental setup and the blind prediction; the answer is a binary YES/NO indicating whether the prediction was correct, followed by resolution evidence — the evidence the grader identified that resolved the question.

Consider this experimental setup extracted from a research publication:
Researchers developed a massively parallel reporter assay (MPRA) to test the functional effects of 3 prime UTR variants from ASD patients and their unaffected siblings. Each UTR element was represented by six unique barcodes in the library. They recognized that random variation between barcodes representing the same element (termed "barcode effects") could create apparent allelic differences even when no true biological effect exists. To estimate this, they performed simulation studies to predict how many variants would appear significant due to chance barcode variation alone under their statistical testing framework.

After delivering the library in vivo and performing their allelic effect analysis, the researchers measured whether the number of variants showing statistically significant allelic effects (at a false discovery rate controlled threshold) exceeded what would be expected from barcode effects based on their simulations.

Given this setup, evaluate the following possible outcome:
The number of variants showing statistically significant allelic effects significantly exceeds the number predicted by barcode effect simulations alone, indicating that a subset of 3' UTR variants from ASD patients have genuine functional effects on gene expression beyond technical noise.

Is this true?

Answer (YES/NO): NO